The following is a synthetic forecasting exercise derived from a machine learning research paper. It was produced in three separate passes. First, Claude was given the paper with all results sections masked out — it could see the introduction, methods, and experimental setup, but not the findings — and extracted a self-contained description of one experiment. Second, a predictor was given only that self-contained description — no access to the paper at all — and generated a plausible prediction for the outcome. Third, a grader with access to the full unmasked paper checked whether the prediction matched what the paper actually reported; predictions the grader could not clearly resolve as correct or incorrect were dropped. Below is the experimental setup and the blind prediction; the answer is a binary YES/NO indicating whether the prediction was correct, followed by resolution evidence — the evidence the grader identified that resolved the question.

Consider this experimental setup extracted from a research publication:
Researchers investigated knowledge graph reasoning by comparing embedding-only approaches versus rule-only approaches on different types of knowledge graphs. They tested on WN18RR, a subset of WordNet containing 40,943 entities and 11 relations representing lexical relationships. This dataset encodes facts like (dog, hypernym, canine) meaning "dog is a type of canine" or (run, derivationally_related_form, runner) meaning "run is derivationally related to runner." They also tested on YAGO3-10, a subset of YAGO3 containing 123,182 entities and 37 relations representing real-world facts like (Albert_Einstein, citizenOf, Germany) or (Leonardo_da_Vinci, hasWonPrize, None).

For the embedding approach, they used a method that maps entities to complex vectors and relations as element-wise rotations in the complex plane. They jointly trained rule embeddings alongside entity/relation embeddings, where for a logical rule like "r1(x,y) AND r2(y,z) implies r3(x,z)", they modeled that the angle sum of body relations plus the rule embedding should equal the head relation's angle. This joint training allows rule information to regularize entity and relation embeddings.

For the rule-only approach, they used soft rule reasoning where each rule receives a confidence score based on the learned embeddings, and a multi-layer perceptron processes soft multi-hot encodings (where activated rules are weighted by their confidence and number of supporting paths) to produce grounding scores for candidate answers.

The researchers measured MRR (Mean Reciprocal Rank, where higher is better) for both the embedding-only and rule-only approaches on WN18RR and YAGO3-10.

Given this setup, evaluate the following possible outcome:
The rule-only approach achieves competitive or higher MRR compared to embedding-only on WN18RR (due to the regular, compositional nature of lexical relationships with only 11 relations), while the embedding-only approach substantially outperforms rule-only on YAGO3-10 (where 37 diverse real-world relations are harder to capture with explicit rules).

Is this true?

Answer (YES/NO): YES